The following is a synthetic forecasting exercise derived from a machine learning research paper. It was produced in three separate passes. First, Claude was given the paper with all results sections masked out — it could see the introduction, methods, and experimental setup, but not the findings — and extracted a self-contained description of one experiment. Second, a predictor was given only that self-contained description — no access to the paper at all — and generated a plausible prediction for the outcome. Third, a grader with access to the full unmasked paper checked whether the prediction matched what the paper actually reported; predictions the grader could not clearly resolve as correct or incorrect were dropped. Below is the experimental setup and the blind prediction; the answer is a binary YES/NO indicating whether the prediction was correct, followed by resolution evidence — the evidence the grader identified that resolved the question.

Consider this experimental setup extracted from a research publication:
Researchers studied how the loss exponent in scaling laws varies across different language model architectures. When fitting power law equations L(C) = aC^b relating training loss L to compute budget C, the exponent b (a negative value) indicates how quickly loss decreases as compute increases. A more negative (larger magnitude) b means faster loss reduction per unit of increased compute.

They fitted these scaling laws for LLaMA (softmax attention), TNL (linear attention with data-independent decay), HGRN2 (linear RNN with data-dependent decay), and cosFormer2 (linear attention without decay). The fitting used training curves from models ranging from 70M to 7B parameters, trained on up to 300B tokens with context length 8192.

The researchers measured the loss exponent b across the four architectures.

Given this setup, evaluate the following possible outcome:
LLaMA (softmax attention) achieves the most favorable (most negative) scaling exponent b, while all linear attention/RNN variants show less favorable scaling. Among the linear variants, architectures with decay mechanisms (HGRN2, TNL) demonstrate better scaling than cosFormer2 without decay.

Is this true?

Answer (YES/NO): NO